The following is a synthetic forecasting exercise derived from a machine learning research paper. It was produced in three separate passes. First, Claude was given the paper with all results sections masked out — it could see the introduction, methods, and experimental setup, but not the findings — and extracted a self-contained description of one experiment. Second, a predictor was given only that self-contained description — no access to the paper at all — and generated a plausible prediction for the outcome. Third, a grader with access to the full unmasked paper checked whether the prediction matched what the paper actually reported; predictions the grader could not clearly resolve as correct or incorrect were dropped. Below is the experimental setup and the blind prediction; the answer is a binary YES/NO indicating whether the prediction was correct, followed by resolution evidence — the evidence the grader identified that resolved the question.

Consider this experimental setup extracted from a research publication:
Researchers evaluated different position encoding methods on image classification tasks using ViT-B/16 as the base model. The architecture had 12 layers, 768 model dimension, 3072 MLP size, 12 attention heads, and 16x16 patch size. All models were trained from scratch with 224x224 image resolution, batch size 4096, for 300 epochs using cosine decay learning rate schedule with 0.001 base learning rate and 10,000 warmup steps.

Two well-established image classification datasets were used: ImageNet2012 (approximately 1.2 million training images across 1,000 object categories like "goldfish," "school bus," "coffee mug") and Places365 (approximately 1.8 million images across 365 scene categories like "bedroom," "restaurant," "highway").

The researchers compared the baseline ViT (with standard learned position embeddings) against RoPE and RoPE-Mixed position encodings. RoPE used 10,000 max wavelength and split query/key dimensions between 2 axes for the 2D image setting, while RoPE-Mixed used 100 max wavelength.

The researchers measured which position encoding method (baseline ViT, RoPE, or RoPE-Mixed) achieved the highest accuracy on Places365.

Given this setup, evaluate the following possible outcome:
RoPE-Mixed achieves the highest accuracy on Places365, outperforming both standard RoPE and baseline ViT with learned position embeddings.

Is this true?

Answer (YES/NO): NO